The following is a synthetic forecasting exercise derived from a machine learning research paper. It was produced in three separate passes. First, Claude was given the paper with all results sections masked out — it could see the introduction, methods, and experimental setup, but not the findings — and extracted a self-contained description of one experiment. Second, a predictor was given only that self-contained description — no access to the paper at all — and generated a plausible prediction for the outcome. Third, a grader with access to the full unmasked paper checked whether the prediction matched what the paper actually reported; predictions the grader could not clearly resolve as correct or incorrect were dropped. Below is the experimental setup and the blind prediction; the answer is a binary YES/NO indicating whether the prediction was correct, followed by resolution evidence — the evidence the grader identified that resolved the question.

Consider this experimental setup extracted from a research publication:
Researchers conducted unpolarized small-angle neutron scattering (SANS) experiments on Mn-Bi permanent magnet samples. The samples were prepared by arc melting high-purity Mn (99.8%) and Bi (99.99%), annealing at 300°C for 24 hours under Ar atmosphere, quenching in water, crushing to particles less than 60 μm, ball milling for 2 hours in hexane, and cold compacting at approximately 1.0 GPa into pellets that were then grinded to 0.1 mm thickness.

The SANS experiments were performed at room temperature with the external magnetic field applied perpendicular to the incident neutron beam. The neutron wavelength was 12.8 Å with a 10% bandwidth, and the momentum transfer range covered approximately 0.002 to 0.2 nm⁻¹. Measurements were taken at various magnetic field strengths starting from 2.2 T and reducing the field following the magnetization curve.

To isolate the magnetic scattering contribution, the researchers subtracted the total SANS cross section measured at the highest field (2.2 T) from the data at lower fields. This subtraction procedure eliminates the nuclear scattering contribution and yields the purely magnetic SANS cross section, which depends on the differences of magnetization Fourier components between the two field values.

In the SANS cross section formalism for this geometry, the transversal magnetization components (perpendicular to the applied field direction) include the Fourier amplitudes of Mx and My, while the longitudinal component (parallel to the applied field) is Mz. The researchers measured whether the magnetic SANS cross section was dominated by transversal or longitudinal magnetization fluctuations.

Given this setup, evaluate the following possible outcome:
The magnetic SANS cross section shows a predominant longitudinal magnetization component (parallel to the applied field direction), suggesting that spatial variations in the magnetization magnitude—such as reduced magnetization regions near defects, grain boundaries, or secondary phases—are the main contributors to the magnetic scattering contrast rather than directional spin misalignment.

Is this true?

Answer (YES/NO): NO